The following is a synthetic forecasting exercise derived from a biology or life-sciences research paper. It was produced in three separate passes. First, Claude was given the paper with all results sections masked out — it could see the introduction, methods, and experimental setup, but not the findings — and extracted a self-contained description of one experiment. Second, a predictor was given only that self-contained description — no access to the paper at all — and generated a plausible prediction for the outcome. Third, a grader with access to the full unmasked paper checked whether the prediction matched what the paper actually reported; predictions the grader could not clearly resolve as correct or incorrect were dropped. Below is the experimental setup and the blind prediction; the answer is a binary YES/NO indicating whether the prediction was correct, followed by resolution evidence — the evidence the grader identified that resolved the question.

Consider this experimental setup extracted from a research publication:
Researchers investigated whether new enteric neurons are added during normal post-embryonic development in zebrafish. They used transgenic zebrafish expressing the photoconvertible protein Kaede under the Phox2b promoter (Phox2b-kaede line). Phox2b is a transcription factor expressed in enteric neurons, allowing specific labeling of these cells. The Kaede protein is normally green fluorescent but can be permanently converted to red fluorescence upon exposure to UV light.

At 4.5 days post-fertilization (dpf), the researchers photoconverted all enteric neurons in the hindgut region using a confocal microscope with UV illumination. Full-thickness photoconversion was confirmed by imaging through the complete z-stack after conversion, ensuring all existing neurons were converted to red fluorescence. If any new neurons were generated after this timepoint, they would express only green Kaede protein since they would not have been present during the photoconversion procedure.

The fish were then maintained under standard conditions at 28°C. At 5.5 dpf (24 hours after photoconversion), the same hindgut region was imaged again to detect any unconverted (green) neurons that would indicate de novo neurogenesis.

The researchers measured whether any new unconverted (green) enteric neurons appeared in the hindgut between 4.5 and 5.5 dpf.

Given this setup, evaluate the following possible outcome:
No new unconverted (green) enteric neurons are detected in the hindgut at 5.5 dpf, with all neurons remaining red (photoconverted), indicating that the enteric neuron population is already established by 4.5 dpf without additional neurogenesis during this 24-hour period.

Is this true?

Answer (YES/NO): NO